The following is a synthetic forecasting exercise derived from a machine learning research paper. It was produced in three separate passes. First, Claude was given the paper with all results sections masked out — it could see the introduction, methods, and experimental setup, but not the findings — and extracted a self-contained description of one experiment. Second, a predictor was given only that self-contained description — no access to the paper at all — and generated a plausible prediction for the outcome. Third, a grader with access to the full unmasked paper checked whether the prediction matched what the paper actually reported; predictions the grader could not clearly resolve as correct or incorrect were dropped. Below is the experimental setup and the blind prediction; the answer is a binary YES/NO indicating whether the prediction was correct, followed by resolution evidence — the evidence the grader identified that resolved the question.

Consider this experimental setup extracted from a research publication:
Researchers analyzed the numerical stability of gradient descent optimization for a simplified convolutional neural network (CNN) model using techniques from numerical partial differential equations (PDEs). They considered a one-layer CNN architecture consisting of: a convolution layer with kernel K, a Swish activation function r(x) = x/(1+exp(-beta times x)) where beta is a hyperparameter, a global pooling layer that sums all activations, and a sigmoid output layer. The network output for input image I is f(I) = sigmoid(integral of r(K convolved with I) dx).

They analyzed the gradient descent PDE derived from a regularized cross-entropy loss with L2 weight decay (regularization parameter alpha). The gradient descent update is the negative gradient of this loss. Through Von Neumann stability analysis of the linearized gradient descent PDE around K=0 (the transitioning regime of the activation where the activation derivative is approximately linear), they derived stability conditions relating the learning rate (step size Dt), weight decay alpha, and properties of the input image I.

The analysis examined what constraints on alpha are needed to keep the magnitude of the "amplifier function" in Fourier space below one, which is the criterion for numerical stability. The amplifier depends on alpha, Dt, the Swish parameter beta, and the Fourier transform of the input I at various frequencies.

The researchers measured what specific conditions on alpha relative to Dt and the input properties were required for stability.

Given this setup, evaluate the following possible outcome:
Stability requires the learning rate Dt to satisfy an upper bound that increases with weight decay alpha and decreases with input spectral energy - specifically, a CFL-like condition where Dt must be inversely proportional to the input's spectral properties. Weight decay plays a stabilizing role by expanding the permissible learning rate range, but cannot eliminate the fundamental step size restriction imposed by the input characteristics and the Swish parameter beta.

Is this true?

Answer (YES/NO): NO